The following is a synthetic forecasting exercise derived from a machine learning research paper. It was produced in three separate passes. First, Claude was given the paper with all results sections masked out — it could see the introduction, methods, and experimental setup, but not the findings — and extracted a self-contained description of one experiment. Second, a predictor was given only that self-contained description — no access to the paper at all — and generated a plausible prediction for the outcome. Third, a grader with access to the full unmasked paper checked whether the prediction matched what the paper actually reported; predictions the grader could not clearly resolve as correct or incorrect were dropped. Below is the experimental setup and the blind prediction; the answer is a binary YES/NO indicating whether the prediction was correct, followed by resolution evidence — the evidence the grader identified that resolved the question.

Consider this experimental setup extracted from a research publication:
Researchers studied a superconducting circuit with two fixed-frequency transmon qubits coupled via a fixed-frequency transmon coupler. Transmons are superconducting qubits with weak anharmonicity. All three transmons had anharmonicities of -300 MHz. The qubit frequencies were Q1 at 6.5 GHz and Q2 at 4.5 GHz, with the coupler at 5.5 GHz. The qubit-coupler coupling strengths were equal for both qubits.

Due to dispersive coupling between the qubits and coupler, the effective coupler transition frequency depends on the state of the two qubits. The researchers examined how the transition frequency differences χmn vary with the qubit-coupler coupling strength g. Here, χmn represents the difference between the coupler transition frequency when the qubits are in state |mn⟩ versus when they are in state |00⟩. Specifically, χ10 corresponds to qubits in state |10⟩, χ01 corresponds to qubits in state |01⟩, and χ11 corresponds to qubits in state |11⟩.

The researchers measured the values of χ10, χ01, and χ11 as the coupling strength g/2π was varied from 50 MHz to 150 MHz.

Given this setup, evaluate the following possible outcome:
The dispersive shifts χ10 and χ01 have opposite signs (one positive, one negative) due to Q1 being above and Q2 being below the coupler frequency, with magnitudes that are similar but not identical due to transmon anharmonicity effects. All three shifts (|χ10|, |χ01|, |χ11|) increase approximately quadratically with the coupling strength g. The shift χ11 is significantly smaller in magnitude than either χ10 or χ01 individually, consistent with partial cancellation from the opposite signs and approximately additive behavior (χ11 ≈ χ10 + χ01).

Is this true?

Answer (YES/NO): NO